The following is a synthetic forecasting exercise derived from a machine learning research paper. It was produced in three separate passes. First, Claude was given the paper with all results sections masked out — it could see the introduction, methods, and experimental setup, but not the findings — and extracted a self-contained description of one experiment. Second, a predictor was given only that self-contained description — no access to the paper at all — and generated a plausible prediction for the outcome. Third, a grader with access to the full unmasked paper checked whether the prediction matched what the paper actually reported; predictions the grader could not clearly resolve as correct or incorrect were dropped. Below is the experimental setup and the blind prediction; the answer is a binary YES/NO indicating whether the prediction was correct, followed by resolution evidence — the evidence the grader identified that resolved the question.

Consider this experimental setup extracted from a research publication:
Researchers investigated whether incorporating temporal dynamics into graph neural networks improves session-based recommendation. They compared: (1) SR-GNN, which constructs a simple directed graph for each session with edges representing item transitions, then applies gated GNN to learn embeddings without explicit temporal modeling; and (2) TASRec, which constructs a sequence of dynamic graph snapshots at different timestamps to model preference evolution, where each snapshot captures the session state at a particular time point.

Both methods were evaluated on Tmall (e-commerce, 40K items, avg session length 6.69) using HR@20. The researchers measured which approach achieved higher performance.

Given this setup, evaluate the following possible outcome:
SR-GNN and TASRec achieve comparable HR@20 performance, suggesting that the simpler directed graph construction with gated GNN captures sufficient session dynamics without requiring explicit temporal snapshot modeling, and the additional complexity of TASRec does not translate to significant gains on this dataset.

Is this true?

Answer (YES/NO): NO